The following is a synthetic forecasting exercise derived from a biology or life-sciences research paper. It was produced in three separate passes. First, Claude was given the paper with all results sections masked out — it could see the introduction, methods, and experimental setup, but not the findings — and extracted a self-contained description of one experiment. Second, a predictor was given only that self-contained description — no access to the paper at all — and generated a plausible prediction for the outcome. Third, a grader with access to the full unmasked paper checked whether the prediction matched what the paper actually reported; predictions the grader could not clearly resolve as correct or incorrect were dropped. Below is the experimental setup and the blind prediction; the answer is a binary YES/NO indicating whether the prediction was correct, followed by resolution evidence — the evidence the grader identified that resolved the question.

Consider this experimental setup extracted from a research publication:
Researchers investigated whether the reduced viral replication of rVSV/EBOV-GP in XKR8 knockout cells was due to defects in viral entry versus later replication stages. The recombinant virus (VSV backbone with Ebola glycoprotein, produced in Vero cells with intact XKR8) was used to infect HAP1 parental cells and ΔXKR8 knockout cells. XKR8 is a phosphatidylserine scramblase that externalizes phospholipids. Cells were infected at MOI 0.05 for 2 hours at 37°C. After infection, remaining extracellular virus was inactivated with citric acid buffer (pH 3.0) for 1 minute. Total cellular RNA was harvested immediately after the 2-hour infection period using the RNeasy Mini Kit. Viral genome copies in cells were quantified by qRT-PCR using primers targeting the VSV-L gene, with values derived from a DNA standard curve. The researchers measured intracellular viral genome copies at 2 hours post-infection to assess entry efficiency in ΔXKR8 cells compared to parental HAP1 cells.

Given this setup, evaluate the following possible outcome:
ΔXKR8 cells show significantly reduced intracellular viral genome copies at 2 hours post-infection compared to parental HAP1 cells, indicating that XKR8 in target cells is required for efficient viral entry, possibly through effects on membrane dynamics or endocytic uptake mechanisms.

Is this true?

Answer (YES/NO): NO